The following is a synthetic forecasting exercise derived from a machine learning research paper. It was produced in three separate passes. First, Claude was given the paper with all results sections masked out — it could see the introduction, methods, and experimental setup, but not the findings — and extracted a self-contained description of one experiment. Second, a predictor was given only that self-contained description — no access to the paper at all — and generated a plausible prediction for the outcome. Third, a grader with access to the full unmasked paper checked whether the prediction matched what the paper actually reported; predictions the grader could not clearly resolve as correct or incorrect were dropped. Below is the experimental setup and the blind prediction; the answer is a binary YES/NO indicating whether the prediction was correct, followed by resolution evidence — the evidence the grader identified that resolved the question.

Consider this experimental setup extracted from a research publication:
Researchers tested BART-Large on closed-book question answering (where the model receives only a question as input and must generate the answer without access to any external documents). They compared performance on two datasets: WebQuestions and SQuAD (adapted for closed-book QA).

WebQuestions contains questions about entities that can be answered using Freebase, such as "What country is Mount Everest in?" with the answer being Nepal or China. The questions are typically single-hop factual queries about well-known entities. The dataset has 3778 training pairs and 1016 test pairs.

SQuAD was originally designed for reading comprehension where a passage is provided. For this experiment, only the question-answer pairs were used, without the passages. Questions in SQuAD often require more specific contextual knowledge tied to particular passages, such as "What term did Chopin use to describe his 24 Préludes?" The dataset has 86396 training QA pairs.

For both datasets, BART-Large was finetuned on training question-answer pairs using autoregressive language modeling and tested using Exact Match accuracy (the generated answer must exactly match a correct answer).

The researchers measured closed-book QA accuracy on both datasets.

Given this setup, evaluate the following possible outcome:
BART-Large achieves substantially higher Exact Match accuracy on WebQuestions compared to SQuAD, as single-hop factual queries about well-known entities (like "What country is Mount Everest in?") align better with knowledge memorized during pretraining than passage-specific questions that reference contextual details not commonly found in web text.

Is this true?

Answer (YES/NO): YES